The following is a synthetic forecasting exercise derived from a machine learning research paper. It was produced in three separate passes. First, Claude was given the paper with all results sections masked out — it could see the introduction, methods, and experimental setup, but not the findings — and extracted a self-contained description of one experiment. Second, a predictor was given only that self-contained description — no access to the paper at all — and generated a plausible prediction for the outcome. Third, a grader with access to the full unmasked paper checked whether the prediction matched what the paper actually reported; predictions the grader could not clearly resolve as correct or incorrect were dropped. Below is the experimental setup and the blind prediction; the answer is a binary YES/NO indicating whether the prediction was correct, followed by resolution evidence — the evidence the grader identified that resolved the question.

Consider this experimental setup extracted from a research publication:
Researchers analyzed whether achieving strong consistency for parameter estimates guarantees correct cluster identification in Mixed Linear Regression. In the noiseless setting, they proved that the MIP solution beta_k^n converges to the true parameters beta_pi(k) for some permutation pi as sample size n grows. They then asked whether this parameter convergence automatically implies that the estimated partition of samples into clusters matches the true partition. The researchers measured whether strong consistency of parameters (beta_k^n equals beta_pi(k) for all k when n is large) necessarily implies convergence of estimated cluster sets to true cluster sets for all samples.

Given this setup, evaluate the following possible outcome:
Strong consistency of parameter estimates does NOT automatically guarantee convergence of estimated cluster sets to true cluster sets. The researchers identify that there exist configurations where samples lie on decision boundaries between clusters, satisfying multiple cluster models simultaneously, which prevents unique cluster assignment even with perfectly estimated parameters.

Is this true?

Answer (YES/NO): YES